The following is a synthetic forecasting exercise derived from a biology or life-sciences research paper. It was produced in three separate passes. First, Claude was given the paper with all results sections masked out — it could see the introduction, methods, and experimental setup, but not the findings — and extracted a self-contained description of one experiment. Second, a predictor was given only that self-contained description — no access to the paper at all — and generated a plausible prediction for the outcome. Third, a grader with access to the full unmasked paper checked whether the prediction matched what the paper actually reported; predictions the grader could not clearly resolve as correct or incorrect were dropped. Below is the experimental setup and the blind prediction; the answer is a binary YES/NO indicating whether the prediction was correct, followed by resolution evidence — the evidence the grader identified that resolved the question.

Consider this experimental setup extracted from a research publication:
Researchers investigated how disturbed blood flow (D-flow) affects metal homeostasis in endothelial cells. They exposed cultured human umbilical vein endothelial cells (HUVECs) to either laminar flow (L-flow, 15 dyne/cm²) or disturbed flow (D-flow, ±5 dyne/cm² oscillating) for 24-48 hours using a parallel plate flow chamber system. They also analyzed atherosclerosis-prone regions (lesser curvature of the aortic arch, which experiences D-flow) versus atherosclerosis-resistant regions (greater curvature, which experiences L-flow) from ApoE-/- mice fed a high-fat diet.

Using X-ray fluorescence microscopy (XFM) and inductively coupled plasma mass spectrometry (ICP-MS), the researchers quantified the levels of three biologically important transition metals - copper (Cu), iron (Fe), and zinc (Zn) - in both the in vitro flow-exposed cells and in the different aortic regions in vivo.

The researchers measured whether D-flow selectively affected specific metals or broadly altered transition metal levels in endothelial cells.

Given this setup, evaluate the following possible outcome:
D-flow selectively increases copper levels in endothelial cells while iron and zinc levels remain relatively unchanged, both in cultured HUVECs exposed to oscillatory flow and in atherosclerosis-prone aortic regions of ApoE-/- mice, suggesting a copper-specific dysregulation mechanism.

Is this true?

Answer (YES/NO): YES